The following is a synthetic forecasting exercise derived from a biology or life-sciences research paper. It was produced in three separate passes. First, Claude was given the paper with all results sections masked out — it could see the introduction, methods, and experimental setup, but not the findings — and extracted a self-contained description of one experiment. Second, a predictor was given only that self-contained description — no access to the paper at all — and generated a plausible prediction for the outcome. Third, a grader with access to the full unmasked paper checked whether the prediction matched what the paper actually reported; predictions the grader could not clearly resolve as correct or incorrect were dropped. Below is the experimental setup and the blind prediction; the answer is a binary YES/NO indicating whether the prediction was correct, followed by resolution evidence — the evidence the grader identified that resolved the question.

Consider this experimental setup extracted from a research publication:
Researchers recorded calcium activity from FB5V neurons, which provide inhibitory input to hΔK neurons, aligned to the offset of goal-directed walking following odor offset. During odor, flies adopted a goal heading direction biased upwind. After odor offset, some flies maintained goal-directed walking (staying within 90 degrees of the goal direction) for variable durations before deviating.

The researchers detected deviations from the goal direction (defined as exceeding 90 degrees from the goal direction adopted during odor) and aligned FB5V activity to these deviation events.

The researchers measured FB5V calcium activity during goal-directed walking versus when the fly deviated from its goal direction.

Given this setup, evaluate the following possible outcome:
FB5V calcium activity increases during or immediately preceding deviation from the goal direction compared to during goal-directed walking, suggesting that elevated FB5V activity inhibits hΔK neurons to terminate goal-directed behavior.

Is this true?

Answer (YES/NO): YES